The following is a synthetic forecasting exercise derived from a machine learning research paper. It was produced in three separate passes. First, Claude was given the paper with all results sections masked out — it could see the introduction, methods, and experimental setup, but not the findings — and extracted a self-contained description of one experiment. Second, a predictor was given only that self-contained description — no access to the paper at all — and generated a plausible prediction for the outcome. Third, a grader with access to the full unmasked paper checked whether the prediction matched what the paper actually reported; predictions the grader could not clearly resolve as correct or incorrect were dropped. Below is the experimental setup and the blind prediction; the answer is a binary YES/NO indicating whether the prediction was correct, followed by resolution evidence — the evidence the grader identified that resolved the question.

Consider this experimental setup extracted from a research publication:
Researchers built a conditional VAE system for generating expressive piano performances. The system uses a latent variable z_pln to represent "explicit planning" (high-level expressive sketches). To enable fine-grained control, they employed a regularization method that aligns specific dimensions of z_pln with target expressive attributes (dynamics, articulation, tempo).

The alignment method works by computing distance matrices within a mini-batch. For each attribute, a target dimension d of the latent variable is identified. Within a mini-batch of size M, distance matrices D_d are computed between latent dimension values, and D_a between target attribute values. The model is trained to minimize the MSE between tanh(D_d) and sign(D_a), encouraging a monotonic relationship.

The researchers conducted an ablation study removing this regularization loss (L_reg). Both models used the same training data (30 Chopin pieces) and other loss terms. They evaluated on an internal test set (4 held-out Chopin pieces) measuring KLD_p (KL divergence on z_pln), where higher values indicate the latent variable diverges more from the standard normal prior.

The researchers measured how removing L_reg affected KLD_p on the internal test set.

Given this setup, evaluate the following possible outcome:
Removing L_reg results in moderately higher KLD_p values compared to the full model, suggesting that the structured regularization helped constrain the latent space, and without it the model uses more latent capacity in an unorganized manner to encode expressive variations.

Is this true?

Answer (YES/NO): NO